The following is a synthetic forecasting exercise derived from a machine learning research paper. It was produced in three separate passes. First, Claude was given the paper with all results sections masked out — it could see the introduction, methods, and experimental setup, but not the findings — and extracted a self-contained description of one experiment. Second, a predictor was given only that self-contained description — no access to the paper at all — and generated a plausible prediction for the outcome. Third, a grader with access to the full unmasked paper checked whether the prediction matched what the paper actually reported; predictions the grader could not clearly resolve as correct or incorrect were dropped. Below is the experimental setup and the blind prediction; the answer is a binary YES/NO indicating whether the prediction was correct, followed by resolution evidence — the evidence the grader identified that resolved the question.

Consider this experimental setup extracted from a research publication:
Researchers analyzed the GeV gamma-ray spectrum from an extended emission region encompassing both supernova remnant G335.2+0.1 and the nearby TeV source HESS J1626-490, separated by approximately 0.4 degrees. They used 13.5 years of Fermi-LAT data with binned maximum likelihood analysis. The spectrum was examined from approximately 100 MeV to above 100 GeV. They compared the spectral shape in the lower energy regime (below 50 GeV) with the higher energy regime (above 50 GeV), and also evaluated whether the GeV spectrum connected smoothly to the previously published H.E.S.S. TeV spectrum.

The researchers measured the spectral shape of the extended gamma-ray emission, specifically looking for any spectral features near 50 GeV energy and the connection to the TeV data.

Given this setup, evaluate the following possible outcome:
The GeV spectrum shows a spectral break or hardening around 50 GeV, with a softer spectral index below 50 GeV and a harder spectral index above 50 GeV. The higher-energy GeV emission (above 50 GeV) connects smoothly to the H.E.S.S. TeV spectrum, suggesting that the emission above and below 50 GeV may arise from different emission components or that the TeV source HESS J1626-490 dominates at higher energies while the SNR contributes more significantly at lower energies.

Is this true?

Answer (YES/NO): YES